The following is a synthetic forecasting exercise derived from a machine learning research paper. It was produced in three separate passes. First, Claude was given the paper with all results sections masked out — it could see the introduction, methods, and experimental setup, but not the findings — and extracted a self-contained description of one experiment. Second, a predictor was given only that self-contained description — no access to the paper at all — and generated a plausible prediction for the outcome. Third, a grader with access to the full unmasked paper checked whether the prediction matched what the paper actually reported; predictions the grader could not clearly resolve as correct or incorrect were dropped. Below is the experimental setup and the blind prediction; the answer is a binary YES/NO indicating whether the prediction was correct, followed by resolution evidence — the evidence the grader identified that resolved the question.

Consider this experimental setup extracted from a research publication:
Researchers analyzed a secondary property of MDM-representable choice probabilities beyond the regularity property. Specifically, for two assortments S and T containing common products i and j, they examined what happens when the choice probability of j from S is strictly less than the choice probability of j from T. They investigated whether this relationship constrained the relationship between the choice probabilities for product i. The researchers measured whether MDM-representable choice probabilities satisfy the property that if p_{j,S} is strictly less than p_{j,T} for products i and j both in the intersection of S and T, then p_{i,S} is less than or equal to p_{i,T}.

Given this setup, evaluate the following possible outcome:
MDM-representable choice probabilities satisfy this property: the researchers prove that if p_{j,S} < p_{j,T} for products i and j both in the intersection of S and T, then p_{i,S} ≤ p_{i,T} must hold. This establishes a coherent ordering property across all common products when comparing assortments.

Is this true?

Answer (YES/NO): YES